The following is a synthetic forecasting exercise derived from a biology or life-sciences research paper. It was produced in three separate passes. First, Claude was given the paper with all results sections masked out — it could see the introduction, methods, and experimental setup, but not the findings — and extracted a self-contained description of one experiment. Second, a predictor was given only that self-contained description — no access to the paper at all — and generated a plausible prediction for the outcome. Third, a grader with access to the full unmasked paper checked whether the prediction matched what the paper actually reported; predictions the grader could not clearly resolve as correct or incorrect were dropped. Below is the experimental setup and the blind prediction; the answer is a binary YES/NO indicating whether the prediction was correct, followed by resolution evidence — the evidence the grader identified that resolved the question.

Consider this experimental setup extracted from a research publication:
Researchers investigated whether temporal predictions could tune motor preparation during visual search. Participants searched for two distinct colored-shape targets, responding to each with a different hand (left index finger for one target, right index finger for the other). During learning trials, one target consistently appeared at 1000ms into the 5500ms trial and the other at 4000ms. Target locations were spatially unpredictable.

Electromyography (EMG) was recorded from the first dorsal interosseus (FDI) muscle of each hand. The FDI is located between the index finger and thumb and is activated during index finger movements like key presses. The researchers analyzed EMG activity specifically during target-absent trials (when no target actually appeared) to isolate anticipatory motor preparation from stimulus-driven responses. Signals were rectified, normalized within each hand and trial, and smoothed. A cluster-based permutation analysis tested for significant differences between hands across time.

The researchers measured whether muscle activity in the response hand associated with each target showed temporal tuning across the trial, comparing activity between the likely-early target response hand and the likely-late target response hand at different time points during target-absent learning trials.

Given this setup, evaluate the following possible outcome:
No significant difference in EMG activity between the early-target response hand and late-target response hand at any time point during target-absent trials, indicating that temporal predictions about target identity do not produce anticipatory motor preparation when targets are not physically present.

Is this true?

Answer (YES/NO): NO